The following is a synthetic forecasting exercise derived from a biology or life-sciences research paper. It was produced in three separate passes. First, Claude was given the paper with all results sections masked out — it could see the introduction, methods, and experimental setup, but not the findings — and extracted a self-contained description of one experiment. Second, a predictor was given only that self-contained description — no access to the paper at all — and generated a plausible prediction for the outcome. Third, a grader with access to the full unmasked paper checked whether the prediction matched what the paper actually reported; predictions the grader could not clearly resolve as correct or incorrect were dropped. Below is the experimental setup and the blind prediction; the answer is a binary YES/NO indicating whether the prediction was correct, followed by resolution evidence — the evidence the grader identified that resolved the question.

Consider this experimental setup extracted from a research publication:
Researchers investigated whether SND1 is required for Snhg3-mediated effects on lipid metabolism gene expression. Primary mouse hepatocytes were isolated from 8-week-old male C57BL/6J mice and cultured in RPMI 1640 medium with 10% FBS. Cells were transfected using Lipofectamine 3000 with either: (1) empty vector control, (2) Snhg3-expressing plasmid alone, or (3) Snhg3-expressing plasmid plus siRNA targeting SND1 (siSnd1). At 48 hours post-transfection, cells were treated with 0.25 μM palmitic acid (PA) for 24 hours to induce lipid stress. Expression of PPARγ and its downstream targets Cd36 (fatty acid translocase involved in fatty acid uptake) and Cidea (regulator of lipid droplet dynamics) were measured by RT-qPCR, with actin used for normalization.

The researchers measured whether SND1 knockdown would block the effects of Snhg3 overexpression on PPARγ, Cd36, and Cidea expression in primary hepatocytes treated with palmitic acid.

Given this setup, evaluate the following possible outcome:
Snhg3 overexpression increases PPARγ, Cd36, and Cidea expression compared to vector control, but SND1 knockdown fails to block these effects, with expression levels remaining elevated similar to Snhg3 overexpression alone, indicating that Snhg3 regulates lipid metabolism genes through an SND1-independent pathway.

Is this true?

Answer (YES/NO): NO